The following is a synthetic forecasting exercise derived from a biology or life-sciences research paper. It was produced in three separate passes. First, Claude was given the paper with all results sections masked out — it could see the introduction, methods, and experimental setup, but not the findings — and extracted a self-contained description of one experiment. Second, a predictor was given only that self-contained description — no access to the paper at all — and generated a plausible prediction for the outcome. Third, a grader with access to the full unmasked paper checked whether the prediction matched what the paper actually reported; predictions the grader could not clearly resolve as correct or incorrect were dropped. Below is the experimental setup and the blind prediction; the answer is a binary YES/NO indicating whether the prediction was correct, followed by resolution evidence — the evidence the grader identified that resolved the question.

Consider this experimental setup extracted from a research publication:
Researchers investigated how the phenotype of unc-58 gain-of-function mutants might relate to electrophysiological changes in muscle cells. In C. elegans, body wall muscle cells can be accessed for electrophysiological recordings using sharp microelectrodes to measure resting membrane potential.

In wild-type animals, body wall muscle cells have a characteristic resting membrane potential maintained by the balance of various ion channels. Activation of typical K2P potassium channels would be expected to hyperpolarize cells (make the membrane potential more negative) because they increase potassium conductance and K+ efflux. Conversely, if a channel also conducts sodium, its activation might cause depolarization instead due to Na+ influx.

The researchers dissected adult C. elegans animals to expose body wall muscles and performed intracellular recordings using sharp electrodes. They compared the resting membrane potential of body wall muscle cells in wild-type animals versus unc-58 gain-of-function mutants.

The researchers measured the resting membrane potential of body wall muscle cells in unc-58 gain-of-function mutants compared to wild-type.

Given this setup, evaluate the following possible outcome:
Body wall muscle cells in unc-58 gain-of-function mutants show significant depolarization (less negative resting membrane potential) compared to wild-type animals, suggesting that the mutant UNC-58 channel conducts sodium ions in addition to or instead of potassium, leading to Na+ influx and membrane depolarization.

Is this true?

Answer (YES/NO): YES